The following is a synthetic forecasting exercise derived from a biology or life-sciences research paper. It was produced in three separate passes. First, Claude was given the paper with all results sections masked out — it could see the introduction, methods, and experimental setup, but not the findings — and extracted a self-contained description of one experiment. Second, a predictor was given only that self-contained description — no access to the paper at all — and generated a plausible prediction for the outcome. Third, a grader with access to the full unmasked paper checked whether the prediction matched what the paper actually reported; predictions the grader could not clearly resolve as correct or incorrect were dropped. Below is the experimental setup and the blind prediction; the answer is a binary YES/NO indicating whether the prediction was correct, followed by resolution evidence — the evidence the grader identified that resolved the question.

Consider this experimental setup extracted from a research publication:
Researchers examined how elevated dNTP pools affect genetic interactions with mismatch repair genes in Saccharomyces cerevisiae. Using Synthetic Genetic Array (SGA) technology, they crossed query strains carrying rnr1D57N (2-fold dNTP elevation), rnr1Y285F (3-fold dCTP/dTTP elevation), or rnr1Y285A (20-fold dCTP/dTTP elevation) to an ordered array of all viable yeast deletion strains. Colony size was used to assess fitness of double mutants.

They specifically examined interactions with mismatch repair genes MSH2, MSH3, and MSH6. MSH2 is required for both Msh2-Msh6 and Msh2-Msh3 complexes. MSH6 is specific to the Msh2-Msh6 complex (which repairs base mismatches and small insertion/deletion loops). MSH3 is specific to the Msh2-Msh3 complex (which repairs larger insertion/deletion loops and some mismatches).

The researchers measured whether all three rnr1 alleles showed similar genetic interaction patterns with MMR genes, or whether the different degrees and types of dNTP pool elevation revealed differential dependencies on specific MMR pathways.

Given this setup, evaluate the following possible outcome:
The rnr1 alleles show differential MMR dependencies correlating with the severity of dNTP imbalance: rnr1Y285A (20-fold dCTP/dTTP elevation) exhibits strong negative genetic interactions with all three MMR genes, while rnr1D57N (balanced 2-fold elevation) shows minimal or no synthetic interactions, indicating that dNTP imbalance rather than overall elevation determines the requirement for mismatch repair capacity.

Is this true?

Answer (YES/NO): YES